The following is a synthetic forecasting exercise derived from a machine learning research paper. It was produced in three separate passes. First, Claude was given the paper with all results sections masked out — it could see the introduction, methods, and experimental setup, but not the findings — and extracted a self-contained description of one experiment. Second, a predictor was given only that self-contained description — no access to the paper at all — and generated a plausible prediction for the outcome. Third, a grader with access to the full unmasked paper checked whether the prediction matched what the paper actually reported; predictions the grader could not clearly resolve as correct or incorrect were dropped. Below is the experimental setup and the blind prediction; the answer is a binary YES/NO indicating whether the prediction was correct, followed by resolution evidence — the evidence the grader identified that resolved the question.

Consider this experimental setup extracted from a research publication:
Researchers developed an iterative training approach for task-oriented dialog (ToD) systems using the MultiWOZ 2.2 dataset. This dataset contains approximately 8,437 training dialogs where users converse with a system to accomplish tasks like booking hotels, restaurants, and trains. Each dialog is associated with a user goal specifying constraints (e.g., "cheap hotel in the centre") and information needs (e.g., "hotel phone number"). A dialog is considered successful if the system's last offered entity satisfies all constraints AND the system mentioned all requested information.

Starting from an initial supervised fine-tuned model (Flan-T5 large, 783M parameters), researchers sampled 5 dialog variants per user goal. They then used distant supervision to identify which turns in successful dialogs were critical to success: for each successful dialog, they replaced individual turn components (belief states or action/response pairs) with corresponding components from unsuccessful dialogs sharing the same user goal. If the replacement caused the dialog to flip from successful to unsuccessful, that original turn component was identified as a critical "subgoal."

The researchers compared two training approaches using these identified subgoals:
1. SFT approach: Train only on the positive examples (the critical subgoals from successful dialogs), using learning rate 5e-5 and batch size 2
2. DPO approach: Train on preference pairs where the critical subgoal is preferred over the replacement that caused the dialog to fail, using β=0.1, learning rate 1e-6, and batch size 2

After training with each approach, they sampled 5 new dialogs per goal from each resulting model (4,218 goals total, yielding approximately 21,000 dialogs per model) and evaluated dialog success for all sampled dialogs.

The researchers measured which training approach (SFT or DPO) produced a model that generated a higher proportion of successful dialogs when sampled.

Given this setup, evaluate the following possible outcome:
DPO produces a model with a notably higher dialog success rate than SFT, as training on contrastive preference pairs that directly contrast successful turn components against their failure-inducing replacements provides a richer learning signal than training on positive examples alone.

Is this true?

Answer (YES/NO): NO